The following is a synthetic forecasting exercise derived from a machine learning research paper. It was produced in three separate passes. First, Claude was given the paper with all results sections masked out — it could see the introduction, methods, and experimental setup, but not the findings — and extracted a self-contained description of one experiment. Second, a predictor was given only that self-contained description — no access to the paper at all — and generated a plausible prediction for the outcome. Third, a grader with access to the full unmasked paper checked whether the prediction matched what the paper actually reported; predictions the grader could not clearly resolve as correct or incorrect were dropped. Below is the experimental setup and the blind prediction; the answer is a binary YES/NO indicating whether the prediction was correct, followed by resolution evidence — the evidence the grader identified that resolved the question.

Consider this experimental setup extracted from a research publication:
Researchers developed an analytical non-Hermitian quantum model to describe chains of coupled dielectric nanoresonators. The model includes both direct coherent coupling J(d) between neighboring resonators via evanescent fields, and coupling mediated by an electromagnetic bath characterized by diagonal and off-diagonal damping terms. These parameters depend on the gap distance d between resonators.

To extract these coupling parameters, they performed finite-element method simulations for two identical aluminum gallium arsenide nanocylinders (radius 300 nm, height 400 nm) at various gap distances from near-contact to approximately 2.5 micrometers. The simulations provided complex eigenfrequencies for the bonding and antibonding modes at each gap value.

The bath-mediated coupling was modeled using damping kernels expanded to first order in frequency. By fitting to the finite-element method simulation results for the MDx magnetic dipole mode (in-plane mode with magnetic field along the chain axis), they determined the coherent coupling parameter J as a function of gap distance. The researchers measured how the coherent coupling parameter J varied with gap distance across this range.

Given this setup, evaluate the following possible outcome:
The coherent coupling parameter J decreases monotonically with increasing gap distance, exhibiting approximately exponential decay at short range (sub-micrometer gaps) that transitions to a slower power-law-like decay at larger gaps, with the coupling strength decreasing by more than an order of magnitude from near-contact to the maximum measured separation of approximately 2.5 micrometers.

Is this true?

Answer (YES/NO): NO